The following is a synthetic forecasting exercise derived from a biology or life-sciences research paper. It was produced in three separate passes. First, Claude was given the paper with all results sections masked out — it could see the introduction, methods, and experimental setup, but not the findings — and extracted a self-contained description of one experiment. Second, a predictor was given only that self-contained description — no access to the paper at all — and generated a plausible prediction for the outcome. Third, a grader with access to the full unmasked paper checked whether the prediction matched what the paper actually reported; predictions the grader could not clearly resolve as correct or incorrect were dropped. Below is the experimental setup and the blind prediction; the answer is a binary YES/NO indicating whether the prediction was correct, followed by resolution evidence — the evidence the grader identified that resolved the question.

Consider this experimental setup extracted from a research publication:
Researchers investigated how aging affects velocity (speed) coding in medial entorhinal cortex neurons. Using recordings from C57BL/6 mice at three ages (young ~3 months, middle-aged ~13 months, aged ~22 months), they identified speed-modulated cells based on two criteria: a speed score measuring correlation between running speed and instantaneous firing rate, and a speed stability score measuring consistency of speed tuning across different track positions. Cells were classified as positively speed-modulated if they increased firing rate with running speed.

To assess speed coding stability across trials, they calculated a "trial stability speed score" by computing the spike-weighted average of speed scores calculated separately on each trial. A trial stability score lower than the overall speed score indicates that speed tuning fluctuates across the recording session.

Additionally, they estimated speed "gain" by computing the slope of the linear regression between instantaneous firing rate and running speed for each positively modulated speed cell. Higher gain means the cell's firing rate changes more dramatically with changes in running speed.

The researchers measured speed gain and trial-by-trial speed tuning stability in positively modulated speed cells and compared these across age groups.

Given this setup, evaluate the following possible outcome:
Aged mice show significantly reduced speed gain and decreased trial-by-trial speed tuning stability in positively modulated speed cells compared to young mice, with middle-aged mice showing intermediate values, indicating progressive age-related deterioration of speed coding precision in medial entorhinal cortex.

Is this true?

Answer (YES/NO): NO